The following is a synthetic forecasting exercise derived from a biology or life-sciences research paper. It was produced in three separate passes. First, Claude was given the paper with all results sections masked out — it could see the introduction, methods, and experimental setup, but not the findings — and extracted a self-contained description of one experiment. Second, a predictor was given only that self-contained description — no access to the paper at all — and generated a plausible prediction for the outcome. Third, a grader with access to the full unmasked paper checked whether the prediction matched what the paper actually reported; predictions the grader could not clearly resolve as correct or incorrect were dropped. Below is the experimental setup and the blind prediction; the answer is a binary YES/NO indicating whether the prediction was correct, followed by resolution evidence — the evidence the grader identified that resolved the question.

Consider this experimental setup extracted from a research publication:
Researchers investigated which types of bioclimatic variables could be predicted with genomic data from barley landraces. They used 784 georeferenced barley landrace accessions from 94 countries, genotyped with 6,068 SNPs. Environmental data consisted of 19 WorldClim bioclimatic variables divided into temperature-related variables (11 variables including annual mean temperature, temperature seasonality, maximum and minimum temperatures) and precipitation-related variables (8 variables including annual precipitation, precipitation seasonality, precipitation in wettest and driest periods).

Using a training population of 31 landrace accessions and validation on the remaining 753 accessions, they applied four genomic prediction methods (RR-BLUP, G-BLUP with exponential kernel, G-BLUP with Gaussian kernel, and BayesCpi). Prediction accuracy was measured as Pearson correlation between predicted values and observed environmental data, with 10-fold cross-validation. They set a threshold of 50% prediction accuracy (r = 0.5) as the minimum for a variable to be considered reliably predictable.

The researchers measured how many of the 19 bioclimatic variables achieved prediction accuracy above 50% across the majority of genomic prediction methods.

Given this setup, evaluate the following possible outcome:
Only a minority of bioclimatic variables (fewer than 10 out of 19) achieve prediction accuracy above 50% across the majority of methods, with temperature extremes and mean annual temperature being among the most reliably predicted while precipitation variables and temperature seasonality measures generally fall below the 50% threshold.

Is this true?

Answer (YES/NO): NO